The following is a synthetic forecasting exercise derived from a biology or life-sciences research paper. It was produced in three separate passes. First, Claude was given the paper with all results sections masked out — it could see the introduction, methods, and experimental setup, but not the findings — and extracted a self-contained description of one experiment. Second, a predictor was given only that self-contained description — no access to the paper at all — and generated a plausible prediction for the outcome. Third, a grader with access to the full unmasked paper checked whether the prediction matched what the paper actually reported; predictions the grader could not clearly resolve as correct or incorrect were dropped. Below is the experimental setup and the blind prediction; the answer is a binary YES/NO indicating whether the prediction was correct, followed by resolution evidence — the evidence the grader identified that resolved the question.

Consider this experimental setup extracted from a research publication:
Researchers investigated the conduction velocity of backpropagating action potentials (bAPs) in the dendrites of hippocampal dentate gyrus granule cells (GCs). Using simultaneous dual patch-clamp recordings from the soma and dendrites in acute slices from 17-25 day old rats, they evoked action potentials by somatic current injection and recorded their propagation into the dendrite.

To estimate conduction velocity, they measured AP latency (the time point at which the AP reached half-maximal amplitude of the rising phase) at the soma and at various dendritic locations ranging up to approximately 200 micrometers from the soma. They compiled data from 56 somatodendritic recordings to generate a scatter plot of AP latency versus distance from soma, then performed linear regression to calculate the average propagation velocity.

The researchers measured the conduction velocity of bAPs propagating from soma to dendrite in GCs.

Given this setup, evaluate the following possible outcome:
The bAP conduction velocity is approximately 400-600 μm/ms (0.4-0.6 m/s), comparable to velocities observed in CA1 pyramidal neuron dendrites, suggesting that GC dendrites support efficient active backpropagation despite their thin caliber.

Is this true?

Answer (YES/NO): NO